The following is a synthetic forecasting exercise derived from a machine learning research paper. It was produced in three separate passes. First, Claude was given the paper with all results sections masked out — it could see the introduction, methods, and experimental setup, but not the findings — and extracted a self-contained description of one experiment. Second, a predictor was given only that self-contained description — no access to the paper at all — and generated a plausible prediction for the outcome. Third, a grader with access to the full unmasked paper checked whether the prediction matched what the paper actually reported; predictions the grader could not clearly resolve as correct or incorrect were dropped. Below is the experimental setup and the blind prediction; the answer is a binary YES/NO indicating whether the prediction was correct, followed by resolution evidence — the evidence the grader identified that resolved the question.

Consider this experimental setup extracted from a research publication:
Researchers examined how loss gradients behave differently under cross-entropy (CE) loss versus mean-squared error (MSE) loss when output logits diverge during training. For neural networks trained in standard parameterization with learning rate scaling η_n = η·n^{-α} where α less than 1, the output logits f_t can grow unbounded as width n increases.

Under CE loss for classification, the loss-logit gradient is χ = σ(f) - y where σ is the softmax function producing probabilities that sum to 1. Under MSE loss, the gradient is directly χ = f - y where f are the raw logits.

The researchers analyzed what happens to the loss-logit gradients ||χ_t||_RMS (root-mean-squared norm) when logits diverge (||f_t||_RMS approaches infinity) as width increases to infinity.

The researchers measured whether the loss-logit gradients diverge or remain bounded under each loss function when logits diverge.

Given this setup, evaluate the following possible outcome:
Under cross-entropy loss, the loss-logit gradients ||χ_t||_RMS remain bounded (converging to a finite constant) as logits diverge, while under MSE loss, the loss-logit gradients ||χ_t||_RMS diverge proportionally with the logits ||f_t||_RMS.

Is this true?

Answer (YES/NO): YES